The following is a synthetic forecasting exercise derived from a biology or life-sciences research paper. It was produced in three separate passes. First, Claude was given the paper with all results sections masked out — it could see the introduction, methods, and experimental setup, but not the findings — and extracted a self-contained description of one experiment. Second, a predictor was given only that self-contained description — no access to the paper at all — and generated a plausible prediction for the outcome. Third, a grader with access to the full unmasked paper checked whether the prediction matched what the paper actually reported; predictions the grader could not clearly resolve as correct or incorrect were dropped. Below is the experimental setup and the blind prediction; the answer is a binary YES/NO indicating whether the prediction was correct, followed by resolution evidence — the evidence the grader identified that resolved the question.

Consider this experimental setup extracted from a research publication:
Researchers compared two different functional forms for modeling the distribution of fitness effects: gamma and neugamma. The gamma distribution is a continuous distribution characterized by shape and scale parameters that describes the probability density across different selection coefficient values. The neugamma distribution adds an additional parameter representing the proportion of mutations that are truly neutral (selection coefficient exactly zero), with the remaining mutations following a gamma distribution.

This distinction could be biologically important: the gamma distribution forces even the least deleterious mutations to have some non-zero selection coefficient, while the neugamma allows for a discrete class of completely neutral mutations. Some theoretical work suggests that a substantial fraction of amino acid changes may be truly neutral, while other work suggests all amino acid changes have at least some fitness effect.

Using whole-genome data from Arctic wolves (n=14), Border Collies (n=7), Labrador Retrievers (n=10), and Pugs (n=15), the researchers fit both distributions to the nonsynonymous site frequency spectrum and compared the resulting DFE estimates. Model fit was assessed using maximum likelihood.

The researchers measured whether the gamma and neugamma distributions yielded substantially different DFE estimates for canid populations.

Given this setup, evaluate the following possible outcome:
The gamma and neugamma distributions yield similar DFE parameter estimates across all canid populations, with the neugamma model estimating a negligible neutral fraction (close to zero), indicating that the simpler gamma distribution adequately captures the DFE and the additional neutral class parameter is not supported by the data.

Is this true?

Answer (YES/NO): NO